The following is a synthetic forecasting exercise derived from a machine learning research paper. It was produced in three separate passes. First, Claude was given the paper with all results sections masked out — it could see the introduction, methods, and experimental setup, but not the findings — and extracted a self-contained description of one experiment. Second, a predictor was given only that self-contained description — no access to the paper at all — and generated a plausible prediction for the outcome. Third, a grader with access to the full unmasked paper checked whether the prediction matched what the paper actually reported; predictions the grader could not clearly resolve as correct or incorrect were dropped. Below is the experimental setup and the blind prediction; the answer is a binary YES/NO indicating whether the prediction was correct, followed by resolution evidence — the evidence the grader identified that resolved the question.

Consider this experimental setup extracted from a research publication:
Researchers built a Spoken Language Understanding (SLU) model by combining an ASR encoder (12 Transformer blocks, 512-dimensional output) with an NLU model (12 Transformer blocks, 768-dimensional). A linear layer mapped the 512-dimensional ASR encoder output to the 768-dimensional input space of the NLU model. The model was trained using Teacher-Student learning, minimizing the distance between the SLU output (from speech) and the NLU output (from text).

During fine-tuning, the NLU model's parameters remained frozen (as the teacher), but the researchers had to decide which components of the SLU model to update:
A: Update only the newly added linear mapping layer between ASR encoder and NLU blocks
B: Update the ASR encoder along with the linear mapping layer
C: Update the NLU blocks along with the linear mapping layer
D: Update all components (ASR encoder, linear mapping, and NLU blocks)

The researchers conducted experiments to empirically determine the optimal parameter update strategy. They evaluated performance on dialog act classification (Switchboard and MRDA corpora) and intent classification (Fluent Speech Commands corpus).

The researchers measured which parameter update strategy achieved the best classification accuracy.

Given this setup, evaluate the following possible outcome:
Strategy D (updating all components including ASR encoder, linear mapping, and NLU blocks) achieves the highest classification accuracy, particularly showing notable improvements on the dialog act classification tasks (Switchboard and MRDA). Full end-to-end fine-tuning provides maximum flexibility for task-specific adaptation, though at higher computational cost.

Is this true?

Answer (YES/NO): NO